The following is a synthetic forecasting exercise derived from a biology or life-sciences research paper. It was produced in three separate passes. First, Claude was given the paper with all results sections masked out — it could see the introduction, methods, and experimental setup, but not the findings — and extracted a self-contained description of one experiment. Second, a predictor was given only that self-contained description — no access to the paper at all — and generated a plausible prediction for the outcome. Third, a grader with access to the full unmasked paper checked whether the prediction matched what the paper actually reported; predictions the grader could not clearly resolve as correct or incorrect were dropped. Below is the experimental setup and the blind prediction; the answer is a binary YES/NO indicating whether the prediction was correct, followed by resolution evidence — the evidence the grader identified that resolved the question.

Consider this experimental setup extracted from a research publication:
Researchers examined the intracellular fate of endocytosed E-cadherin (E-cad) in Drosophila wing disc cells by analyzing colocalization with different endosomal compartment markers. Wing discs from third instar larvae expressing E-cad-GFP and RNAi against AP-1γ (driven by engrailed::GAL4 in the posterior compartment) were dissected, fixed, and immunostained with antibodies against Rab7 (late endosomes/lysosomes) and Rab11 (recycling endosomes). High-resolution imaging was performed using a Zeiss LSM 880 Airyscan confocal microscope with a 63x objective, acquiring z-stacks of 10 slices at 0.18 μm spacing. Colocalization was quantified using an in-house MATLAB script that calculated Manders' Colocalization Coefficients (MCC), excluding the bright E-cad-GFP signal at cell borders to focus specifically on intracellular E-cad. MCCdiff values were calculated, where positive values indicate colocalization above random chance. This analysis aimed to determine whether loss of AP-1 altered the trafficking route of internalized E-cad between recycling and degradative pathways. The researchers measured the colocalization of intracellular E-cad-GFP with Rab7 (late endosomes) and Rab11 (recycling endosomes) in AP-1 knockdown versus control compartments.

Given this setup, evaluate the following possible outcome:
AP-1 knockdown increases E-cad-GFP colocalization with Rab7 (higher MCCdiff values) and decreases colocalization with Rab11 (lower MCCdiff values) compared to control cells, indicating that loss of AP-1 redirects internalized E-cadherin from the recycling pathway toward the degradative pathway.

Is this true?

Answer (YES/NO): NO